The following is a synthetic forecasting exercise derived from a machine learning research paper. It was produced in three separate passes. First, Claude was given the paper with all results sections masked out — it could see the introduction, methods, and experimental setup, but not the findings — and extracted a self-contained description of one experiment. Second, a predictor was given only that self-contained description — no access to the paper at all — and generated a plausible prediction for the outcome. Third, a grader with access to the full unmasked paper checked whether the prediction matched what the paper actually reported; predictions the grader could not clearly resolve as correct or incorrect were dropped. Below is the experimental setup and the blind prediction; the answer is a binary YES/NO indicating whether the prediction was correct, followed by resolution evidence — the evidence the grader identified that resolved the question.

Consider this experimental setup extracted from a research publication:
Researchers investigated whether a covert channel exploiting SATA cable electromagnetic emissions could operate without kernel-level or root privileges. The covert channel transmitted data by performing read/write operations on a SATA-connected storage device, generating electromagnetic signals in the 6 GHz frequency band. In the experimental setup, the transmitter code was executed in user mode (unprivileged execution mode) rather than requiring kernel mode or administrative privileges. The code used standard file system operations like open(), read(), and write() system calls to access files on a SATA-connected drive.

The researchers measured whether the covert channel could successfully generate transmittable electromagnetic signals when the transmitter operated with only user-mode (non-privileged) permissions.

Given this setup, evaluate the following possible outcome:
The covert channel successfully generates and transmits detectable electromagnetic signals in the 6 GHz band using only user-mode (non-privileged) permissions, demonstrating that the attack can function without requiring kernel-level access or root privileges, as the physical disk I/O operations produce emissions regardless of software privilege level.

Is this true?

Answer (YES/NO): YES